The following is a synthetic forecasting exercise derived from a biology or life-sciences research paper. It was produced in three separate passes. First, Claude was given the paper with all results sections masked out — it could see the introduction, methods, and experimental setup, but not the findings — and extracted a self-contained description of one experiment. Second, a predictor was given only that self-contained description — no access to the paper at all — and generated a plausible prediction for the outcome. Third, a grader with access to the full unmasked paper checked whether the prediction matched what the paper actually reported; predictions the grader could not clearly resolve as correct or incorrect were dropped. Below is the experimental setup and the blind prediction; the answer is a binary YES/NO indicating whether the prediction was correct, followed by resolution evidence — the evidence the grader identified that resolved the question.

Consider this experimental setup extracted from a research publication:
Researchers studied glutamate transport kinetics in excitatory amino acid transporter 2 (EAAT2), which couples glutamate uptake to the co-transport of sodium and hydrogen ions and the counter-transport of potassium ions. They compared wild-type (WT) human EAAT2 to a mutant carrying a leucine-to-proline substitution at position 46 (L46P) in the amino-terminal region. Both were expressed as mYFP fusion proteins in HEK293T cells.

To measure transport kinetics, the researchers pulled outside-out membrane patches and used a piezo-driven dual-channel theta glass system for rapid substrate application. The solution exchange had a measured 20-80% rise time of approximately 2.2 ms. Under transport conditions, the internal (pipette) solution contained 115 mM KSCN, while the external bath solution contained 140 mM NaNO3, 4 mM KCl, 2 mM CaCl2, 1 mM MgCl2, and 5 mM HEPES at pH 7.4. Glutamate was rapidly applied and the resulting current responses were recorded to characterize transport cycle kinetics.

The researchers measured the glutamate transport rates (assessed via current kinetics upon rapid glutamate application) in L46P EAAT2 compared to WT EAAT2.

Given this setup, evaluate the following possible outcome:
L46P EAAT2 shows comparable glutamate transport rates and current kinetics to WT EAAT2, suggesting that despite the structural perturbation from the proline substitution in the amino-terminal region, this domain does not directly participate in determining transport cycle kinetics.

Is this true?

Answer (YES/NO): YES